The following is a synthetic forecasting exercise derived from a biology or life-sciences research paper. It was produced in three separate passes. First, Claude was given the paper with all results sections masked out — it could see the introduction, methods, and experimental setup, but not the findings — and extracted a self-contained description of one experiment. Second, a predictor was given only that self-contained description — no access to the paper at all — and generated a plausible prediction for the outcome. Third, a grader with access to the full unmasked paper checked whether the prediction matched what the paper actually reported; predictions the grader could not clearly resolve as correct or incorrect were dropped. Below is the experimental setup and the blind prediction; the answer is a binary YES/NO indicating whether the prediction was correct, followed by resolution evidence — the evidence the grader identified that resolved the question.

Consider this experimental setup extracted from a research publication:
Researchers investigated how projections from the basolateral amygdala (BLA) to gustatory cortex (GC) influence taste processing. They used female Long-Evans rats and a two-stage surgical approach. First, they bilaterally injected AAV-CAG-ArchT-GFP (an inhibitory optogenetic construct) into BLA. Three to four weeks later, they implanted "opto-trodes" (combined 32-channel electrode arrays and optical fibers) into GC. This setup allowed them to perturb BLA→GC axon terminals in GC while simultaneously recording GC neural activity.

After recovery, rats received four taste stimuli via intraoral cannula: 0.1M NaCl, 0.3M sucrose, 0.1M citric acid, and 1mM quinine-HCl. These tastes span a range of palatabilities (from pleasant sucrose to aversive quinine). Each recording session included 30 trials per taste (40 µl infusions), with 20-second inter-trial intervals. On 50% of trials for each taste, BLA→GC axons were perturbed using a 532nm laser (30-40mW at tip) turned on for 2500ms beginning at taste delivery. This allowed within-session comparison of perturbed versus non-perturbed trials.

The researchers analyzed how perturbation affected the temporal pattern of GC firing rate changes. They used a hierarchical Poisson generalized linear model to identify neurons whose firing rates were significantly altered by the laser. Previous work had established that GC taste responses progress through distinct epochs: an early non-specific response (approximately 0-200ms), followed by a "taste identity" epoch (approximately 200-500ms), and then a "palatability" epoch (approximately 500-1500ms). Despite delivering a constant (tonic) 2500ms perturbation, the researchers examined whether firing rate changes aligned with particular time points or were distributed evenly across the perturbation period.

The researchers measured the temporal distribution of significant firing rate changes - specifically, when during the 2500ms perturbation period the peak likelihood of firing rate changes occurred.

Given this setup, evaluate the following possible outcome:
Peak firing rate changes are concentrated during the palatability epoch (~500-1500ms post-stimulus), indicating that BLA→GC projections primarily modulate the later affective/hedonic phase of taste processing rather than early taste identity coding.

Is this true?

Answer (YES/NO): NO